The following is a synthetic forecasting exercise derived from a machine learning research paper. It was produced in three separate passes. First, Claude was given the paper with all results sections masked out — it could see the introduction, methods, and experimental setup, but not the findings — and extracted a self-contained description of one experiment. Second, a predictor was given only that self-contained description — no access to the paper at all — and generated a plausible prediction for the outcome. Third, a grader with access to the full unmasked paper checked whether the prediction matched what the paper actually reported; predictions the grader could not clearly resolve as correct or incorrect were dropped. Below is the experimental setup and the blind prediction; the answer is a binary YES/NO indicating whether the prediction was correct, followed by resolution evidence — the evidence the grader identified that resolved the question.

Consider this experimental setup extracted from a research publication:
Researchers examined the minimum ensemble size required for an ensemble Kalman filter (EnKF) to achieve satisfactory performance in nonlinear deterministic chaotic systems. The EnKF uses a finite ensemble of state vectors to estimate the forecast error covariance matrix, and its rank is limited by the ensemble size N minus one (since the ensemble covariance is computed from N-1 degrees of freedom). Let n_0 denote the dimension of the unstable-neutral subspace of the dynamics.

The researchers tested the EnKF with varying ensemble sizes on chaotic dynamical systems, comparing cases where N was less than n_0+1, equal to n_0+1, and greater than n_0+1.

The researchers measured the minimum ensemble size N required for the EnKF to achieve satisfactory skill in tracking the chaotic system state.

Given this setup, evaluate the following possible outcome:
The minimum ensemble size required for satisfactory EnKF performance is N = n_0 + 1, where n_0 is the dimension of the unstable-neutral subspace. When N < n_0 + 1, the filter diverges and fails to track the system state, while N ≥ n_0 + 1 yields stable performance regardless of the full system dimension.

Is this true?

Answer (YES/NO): NO